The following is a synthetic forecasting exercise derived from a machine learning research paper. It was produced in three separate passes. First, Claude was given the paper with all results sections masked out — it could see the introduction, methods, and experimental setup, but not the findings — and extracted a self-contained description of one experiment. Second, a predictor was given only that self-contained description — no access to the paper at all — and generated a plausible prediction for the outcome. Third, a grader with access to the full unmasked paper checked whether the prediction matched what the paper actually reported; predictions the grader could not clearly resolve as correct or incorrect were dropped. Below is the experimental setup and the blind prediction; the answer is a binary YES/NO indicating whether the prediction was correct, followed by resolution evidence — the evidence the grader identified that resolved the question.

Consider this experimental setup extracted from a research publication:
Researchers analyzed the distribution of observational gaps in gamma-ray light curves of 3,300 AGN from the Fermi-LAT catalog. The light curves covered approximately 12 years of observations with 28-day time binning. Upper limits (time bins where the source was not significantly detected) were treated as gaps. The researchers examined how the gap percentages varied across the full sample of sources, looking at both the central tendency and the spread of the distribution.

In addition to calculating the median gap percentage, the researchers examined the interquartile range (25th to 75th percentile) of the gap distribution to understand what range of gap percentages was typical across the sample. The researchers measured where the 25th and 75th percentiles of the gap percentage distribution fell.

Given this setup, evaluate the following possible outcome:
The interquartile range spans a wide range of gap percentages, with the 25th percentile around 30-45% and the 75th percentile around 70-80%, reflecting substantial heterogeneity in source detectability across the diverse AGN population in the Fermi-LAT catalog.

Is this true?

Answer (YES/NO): NO